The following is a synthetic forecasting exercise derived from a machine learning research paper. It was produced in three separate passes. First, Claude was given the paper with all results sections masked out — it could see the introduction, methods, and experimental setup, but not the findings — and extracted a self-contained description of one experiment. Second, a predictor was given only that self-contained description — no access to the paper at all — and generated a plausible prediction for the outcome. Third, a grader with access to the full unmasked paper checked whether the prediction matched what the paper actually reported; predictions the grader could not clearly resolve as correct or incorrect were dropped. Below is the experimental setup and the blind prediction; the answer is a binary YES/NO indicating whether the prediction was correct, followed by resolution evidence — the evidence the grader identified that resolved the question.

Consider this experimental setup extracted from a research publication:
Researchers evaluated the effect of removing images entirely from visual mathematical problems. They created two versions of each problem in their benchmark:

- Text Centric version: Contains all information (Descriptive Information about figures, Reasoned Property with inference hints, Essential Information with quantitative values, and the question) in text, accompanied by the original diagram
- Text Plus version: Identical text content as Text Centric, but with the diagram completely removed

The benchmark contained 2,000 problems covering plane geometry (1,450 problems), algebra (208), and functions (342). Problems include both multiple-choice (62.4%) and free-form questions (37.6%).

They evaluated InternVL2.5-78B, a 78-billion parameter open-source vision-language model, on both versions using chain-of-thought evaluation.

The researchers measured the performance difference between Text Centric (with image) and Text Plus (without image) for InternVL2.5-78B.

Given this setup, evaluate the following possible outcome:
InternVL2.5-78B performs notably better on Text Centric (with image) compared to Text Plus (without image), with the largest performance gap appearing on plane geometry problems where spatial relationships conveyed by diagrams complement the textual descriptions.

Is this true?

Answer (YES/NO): NO